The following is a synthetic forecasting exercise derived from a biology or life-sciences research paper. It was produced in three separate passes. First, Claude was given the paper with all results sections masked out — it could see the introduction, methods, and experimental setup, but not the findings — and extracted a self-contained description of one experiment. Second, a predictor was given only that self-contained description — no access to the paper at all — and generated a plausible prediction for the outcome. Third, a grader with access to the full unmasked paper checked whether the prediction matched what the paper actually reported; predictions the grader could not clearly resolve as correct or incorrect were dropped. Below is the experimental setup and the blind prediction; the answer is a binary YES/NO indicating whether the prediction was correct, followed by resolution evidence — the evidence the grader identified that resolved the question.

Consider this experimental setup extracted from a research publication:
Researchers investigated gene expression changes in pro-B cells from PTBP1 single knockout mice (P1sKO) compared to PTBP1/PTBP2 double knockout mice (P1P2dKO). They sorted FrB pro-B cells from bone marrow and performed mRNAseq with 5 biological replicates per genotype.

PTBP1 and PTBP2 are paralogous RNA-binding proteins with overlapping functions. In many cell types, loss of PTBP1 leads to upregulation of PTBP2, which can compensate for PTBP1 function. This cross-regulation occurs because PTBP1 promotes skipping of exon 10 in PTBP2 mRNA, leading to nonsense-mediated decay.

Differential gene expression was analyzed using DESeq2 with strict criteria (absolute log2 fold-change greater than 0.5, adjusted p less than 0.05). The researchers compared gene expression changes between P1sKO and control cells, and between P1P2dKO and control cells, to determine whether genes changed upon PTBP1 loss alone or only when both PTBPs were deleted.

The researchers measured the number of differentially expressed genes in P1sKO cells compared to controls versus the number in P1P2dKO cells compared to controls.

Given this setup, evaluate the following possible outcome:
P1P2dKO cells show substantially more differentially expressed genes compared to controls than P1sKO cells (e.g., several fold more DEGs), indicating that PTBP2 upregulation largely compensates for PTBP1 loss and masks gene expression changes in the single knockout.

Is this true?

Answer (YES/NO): YES